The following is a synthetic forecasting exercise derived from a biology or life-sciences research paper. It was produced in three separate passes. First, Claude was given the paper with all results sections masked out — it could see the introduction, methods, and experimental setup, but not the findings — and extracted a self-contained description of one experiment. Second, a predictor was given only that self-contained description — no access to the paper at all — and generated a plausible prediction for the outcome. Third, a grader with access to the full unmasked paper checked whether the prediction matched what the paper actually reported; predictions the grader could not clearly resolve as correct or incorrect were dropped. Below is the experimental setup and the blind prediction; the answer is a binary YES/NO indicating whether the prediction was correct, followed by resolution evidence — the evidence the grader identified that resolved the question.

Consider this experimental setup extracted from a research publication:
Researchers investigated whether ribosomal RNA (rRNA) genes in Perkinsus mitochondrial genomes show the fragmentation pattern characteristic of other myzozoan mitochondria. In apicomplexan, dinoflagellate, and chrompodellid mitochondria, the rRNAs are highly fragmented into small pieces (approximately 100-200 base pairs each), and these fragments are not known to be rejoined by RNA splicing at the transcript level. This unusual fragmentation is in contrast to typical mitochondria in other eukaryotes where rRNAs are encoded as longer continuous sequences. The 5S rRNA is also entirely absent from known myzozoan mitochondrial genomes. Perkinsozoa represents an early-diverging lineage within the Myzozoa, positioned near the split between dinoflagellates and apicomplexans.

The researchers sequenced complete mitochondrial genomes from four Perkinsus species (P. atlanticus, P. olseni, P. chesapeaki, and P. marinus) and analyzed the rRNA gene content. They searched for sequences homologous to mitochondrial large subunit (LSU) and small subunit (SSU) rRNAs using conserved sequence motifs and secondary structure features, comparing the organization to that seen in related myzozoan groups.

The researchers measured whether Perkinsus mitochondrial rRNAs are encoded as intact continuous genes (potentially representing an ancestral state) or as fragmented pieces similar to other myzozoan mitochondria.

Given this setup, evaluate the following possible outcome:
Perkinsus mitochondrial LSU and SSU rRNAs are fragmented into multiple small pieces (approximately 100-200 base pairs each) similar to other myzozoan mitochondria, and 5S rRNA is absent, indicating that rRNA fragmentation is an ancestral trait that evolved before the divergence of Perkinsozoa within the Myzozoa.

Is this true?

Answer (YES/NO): YES